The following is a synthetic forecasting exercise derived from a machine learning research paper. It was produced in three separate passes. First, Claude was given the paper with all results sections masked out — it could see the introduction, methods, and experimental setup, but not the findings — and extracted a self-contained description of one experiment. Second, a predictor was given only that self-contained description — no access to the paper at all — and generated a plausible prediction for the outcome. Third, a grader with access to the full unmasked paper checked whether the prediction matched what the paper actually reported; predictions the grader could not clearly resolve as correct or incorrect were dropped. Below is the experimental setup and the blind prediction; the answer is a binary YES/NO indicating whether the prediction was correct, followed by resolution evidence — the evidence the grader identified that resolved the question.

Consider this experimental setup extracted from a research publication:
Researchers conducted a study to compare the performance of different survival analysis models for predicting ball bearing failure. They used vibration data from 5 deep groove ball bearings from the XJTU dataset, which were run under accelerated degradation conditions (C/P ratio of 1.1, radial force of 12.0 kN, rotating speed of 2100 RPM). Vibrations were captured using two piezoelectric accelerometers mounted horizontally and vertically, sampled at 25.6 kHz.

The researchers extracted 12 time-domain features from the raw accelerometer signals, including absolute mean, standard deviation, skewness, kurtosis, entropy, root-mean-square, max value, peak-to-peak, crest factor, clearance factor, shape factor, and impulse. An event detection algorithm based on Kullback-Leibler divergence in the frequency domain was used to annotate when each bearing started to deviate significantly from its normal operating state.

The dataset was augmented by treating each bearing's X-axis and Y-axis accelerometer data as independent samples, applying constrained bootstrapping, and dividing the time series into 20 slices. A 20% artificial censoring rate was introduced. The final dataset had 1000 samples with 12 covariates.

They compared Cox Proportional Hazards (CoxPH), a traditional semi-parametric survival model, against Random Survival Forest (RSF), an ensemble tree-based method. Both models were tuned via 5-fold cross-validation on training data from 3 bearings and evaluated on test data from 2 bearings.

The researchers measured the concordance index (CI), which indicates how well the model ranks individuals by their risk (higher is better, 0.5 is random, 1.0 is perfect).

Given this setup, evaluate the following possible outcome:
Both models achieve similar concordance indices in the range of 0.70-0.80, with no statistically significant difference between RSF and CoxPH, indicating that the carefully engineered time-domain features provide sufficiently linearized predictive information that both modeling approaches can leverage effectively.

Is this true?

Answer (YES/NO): NO